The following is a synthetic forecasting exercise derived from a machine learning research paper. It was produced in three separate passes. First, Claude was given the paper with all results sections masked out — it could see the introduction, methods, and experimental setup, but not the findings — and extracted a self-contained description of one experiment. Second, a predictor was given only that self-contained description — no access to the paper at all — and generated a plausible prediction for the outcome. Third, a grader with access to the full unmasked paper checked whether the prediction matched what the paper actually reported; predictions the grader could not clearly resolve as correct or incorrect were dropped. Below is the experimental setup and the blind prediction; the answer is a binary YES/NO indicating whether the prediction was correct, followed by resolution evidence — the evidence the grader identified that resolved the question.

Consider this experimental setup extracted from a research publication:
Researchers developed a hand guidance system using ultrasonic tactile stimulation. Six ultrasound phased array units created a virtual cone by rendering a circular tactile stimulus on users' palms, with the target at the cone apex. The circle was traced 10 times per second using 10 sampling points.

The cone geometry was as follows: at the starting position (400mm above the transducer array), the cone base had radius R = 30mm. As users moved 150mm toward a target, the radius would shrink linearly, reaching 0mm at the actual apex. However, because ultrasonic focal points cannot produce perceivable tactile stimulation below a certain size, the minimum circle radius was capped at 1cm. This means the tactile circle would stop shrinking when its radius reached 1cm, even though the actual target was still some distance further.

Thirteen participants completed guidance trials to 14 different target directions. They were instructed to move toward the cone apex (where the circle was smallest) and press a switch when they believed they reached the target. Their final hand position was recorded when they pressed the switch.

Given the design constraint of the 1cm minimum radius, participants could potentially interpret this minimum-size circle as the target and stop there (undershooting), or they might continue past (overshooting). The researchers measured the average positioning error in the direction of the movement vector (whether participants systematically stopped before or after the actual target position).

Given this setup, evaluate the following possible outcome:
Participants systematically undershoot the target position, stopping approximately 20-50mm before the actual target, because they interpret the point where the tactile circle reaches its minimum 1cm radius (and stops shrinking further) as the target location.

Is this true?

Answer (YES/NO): NO